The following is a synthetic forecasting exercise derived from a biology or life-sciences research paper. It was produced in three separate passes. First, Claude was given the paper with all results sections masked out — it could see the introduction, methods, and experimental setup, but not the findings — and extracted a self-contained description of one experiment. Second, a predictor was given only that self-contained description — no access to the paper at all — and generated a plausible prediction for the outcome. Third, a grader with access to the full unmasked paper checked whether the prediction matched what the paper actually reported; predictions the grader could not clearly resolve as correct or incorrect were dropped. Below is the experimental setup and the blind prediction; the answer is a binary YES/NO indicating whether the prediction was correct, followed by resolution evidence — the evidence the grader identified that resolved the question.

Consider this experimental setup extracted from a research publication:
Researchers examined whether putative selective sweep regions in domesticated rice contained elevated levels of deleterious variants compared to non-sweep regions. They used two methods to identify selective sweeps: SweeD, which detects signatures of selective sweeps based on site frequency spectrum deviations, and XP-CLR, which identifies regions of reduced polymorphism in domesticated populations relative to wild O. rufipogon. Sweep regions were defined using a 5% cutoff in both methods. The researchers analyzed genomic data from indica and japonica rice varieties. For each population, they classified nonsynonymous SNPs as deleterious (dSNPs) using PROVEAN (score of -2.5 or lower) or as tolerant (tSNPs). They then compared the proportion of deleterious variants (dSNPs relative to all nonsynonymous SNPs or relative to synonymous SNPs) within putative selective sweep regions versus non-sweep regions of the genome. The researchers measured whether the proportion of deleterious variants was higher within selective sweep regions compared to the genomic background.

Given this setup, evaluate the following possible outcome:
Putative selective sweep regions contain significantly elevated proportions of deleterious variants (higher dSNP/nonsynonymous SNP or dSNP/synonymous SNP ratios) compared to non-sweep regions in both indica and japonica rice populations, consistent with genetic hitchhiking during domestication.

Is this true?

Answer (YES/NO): YES